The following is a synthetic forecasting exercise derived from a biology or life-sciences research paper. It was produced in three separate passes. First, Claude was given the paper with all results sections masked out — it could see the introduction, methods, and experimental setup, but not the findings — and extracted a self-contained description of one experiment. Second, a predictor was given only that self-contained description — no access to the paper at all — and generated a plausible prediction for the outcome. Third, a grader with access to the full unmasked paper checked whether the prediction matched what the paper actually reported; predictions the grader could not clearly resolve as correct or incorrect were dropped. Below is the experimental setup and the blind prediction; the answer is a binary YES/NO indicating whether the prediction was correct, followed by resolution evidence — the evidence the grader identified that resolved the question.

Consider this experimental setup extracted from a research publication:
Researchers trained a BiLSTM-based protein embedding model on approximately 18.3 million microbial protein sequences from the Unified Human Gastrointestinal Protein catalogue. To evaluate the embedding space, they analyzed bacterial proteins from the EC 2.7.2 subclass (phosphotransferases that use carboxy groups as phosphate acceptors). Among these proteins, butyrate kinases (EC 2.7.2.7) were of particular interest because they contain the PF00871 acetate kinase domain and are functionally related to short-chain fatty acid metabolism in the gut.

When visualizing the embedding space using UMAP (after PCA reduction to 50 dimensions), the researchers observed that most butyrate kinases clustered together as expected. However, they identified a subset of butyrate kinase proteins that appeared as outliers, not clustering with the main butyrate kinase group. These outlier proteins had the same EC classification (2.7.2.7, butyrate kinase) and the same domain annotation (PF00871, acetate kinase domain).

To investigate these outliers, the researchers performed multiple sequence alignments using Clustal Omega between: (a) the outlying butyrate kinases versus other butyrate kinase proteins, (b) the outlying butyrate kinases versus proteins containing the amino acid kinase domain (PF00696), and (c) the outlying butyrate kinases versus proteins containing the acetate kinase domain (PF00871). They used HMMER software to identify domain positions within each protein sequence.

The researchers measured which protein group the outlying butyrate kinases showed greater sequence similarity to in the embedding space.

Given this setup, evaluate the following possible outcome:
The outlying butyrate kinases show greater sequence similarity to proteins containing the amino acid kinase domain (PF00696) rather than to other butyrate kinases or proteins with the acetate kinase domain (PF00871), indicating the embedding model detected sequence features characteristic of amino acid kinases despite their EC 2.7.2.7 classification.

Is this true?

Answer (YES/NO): YES